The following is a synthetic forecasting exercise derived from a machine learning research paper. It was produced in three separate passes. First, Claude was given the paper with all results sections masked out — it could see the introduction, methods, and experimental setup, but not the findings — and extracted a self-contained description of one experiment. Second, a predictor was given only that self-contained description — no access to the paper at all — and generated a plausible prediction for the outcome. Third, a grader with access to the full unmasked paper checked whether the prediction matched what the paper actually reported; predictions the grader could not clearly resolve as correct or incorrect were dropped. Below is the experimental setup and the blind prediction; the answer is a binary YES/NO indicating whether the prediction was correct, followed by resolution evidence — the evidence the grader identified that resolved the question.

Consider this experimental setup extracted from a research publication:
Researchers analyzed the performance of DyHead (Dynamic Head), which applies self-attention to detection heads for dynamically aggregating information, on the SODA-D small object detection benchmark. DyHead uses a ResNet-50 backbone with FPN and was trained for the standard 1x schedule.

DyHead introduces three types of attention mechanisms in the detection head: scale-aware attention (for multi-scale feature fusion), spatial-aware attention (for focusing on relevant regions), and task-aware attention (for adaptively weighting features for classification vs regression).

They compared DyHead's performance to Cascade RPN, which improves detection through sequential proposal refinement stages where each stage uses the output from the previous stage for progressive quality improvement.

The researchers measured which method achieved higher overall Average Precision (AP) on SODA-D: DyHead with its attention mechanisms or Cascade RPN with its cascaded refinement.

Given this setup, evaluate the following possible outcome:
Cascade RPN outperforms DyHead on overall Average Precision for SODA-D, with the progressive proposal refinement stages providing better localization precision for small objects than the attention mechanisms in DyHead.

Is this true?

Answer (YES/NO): YES